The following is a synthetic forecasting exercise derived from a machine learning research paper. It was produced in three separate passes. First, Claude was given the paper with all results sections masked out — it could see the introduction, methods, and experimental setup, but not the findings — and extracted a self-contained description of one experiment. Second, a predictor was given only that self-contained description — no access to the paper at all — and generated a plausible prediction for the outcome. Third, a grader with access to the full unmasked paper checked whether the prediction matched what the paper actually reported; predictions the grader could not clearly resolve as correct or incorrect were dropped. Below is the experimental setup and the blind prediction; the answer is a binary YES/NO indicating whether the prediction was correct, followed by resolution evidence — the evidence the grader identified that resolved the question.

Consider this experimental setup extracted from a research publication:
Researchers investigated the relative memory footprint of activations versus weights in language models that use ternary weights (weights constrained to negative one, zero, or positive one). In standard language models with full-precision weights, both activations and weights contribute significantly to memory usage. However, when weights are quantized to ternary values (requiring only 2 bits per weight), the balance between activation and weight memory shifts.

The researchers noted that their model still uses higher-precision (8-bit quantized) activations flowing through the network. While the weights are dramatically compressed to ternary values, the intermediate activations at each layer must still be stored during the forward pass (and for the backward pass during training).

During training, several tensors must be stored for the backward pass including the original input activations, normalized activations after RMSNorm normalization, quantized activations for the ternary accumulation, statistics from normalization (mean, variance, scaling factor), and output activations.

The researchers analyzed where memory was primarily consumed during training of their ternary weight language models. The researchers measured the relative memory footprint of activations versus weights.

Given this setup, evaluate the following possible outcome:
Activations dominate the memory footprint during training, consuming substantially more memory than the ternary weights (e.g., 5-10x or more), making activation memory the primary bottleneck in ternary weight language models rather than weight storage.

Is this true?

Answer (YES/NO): YES